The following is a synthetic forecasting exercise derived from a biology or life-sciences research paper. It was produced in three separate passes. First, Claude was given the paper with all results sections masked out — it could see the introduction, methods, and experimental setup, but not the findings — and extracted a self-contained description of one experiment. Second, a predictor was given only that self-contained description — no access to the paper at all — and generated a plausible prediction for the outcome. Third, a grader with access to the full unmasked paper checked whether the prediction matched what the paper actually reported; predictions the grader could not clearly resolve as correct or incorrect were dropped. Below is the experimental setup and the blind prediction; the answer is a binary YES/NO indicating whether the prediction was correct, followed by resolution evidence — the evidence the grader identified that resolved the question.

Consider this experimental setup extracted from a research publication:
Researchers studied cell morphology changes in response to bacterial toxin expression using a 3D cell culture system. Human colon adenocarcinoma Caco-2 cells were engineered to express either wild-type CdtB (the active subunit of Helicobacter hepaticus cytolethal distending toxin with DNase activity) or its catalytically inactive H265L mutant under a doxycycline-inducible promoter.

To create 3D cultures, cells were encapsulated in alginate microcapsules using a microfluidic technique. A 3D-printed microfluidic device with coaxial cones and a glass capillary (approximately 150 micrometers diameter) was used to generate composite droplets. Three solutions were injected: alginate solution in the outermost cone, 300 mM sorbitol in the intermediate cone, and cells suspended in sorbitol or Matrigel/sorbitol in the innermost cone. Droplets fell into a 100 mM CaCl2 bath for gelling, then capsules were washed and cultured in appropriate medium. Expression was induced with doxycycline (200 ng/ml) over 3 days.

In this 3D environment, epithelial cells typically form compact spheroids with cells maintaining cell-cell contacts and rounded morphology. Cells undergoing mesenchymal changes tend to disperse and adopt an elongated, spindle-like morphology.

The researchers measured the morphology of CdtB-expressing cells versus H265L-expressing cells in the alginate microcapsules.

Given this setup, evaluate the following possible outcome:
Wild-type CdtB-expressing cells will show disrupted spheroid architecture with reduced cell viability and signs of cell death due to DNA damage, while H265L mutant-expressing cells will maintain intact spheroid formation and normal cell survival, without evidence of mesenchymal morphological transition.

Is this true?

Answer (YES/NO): NO